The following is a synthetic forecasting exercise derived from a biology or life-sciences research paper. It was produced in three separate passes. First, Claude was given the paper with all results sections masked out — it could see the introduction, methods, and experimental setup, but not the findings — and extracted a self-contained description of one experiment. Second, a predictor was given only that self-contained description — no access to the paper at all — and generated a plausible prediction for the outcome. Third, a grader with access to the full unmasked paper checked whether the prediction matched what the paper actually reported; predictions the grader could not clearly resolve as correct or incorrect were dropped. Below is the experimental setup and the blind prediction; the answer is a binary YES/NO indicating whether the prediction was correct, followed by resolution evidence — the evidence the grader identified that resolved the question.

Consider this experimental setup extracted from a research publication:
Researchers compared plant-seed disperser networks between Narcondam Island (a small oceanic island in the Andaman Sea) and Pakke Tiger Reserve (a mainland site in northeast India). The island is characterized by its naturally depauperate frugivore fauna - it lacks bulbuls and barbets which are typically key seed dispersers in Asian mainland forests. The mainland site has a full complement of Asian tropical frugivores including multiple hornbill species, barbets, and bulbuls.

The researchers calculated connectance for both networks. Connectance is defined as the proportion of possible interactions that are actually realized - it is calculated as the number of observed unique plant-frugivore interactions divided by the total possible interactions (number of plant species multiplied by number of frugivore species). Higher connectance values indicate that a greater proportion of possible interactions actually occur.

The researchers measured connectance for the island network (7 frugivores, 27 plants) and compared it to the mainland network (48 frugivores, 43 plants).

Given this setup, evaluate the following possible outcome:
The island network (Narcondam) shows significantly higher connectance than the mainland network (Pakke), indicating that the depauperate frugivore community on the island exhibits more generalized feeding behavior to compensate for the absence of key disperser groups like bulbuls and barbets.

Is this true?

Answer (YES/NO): YES